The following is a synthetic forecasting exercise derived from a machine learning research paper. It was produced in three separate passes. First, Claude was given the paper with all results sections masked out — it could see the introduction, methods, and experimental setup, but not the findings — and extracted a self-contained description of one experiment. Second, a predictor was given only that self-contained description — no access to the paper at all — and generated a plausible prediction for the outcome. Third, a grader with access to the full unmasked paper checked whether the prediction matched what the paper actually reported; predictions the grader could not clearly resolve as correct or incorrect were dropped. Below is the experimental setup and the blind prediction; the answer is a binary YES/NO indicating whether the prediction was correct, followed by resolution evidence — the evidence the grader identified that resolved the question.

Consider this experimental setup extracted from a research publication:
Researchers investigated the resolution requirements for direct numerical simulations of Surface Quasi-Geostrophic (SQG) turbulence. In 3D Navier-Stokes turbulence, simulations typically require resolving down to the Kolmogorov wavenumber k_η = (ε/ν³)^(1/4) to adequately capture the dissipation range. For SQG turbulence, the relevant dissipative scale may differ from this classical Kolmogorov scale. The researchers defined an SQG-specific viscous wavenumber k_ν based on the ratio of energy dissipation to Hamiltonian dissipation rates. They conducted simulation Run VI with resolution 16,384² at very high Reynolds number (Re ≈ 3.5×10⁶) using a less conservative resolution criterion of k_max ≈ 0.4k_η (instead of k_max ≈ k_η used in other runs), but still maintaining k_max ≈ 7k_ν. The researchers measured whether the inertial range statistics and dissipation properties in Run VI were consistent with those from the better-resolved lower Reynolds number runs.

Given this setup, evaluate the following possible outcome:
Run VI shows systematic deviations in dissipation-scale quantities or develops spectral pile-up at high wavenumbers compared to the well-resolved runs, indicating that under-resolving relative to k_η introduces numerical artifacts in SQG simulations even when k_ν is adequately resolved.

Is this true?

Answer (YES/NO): NO